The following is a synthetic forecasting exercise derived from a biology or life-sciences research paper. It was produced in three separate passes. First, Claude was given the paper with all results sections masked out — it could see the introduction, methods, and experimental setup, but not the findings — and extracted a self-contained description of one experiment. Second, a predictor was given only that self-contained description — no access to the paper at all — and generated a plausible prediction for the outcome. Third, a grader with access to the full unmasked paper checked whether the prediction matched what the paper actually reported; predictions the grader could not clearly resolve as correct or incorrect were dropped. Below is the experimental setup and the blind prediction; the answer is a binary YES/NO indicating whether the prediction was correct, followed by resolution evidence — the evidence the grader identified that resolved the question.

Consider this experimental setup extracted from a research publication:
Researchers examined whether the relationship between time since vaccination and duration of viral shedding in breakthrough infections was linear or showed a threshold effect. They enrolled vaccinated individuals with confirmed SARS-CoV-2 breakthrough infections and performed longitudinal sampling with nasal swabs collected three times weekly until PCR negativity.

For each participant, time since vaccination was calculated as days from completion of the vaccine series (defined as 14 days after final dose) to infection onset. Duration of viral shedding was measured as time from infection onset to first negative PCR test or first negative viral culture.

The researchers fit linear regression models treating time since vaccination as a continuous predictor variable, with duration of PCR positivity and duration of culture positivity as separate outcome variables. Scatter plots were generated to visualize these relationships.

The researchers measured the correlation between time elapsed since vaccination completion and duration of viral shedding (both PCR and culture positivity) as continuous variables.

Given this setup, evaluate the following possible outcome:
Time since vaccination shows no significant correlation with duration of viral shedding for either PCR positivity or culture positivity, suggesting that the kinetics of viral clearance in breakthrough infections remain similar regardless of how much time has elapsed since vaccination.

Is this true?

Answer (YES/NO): YES